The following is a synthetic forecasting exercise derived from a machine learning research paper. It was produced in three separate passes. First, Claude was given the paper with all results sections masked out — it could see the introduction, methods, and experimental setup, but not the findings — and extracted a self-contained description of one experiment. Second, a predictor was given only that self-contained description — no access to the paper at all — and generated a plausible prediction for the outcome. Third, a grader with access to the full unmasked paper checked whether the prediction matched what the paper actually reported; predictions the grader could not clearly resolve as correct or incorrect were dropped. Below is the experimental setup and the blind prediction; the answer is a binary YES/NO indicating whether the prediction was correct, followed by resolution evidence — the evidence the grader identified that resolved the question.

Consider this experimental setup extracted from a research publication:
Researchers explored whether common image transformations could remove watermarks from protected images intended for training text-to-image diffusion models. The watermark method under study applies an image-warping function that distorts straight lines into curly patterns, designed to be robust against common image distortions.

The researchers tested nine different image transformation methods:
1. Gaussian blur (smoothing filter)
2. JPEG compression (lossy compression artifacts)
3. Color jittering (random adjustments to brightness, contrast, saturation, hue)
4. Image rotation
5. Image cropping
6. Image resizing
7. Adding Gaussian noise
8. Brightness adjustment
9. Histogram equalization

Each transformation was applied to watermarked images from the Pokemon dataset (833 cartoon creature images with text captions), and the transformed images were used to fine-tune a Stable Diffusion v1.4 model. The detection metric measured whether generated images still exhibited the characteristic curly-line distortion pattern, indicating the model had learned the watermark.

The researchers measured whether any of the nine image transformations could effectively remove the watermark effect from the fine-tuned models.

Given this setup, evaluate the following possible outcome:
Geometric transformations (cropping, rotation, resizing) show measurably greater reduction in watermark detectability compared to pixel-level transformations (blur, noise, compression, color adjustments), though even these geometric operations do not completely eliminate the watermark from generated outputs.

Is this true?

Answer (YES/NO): NO